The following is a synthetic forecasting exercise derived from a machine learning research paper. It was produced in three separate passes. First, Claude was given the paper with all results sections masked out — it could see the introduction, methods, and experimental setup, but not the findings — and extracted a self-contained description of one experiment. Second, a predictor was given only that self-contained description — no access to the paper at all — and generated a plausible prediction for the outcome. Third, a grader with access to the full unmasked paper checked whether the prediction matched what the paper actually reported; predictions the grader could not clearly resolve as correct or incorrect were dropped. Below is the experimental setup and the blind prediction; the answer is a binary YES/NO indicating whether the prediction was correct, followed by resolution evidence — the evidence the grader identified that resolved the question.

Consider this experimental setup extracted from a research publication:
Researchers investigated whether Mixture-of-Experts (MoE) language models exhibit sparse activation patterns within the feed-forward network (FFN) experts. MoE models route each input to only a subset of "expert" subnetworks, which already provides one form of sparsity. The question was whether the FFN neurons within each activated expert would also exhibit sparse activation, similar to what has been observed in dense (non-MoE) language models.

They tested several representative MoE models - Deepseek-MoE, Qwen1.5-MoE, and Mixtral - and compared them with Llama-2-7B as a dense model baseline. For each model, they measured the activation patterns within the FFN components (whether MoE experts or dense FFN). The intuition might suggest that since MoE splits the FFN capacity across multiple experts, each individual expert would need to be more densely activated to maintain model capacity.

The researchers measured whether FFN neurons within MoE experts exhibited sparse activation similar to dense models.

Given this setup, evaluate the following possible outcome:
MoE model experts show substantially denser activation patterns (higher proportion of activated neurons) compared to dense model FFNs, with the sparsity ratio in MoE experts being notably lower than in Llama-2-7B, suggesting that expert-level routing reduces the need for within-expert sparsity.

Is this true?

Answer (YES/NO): NO